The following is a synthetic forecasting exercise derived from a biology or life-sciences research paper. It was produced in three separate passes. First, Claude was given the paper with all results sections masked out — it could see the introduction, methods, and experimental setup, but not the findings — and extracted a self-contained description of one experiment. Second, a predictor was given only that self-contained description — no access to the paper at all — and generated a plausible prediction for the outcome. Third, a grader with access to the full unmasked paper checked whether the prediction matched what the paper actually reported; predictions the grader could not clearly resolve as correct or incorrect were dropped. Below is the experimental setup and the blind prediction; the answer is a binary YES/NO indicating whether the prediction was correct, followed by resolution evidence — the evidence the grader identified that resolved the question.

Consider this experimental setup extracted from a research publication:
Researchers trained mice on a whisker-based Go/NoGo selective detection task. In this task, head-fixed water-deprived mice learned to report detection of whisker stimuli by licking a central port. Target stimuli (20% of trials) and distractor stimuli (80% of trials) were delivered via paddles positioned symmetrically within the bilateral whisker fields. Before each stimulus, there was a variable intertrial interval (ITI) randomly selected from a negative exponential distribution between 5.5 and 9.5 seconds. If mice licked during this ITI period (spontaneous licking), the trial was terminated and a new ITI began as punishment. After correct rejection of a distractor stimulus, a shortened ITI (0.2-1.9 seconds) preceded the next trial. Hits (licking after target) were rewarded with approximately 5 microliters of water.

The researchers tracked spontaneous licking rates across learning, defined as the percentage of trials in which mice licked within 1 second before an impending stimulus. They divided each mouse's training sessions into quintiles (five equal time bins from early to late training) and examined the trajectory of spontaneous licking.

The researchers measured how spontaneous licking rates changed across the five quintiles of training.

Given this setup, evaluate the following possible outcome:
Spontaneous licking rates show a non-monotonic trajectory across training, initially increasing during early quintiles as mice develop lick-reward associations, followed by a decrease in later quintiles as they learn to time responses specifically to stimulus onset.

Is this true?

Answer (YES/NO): YES